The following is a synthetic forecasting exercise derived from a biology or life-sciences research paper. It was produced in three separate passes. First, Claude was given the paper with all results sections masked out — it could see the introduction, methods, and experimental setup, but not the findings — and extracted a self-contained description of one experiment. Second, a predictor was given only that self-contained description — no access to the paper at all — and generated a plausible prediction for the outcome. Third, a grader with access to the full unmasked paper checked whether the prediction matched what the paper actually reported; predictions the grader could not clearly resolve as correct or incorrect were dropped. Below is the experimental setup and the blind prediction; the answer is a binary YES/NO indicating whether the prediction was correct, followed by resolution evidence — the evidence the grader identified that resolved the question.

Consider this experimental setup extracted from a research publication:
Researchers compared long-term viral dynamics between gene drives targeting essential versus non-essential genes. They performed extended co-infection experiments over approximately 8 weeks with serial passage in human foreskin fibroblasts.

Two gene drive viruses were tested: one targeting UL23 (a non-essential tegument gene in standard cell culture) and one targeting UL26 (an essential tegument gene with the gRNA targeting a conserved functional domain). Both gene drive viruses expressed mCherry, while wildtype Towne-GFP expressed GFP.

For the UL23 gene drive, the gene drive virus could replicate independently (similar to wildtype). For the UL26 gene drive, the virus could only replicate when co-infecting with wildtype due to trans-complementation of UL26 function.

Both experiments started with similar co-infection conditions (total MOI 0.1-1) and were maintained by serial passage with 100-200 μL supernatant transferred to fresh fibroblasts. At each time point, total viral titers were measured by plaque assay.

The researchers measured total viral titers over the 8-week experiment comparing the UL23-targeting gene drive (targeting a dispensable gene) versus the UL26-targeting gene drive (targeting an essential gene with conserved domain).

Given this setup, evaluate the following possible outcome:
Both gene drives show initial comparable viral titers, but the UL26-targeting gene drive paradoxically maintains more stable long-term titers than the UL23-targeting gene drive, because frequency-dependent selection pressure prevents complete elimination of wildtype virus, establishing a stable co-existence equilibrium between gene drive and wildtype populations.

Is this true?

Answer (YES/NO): NO